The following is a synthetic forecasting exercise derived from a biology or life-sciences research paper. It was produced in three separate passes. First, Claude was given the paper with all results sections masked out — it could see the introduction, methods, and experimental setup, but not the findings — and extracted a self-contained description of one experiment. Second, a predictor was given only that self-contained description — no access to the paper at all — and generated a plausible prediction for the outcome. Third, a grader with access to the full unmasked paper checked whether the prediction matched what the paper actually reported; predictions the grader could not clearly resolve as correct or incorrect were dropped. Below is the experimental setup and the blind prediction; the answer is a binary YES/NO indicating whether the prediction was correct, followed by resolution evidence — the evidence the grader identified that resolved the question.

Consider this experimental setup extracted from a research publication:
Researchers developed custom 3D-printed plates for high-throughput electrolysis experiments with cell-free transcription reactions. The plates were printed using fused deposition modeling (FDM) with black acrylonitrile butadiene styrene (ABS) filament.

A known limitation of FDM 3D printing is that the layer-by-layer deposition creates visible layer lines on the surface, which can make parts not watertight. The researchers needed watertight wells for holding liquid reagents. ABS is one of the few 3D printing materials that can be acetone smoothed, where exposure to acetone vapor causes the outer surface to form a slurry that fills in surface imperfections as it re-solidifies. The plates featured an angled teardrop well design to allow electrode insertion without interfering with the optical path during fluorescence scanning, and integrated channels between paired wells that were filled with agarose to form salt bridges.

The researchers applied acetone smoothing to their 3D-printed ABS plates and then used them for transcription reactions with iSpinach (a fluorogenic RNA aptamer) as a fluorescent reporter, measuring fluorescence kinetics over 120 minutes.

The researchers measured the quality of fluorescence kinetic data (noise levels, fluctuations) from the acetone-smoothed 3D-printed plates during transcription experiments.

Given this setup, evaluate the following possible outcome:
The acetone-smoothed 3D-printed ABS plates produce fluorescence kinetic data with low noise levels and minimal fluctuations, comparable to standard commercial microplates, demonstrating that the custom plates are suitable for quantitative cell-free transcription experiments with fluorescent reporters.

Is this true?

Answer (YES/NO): NO